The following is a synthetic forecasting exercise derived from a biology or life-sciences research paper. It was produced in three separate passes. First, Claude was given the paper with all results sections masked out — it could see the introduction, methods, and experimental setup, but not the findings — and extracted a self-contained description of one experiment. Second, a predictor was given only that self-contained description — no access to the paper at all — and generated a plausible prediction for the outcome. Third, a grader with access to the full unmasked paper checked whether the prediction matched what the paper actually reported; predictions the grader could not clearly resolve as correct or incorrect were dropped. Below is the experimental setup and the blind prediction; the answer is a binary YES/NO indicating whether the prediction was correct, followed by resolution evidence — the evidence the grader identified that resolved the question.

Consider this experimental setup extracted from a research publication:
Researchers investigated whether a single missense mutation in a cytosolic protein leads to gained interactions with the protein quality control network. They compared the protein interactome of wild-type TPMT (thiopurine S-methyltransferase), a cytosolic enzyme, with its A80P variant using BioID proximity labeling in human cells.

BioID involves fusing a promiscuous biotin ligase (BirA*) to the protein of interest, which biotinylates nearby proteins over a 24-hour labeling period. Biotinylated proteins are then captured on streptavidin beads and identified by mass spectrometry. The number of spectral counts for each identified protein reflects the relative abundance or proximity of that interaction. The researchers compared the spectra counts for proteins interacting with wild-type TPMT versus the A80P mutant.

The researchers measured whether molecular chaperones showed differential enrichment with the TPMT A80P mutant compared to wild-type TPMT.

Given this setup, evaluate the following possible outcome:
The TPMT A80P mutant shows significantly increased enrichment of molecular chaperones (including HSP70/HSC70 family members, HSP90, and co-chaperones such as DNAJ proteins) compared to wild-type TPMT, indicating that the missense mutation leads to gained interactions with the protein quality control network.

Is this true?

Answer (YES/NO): NO